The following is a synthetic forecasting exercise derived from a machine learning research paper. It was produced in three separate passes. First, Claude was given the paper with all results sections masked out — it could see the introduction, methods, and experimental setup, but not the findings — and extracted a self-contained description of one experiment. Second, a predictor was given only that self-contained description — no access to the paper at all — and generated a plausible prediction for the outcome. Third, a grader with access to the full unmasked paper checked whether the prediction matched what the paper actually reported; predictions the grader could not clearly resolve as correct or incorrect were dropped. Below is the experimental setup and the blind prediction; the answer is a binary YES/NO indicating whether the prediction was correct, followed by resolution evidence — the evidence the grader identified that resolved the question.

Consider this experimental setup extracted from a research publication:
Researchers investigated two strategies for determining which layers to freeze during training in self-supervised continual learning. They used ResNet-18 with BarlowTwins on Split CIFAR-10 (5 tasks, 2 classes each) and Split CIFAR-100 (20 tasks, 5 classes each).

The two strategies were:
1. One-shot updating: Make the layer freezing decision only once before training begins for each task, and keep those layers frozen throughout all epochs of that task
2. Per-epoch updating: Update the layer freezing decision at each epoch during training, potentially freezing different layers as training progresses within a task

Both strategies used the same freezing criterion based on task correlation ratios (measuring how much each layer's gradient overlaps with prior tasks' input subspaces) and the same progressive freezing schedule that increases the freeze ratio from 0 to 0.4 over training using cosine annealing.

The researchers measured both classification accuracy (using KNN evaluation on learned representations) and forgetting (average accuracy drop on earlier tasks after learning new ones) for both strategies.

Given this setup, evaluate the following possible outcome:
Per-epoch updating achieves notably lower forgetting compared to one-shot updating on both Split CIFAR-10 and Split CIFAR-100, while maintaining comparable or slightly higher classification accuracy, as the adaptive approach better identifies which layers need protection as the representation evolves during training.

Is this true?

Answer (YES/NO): NO